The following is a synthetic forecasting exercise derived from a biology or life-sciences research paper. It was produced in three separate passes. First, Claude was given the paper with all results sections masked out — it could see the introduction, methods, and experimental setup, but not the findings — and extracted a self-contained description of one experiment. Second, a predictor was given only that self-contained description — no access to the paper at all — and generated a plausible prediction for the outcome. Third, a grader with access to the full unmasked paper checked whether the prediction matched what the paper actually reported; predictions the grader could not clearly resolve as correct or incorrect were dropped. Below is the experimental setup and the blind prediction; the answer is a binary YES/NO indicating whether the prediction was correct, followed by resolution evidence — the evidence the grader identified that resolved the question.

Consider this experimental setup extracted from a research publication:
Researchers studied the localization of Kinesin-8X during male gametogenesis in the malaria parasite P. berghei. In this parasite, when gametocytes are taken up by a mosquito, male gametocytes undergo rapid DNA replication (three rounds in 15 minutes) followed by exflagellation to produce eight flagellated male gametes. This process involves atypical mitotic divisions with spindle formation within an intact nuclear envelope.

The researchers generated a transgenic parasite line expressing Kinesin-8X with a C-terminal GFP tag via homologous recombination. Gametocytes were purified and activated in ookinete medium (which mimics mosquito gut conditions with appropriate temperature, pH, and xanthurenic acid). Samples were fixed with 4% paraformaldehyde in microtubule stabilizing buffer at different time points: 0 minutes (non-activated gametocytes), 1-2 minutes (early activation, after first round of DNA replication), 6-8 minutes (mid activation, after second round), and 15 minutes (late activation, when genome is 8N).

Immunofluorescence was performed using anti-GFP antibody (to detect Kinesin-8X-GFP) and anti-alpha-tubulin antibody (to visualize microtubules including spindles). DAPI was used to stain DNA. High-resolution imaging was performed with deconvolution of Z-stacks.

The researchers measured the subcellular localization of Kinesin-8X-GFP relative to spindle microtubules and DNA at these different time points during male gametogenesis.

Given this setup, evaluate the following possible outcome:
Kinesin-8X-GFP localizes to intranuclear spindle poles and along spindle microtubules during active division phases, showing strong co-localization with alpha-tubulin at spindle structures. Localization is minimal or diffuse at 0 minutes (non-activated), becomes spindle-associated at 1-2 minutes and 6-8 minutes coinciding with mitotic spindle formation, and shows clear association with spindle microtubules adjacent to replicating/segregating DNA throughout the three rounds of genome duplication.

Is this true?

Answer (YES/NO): NO